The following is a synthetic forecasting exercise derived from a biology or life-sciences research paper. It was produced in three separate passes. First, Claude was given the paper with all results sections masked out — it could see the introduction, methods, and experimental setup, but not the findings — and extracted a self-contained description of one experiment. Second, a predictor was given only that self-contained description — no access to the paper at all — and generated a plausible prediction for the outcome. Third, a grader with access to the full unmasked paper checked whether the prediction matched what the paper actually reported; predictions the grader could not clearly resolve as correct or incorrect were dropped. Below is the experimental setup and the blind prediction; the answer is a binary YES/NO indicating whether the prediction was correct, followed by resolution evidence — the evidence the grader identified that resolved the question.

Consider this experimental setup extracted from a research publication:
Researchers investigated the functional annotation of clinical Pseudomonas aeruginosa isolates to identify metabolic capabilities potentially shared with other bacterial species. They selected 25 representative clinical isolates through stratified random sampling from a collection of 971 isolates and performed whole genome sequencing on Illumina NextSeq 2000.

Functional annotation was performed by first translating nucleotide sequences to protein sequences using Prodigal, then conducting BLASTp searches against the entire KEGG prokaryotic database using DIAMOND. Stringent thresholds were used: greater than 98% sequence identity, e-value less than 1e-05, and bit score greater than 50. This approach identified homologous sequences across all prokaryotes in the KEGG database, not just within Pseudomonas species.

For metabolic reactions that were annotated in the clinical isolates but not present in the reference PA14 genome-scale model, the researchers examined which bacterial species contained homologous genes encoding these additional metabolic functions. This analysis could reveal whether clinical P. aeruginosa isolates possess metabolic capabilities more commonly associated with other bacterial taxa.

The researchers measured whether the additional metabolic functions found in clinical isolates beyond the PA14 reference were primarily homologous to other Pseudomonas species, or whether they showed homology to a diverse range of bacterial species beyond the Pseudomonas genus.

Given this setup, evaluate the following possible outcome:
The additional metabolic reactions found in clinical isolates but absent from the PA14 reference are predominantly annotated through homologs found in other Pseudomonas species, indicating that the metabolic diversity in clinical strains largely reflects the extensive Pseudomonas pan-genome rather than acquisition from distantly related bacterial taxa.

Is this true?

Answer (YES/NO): NO